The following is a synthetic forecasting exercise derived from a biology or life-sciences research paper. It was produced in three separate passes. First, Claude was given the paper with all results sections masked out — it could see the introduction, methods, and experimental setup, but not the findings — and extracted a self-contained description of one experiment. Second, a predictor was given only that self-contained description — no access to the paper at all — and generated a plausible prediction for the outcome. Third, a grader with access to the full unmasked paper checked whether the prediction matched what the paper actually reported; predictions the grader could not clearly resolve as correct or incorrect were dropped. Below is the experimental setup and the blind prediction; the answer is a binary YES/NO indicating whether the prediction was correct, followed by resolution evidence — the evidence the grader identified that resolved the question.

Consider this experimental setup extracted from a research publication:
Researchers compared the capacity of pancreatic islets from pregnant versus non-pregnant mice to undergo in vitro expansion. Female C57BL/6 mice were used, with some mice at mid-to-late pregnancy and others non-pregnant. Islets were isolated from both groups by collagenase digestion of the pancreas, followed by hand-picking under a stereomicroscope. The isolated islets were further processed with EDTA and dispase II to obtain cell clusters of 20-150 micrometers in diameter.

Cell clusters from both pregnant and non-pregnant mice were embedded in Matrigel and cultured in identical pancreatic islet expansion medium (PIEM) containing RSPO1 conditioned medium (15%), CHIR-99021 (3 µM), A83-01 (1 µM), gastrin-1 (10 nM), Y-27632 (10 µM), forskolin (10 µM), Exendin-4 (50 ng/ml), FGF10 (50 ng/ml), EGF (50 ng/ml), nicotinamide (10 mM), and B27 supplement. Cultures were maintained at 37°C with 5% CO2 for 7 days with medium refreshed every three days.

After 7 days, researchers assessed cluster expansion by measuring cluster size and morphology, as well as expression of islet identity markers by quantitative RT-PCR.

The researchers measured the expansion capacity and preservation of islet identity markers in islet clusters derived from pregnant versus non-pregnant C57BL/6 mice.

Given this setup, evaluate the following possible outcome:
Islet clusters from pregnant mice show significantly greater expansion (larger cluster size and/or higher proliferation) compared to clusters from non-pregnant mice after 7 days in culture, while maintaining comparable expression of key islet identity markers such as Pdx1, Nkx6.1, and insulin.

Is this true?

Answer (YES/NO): YES